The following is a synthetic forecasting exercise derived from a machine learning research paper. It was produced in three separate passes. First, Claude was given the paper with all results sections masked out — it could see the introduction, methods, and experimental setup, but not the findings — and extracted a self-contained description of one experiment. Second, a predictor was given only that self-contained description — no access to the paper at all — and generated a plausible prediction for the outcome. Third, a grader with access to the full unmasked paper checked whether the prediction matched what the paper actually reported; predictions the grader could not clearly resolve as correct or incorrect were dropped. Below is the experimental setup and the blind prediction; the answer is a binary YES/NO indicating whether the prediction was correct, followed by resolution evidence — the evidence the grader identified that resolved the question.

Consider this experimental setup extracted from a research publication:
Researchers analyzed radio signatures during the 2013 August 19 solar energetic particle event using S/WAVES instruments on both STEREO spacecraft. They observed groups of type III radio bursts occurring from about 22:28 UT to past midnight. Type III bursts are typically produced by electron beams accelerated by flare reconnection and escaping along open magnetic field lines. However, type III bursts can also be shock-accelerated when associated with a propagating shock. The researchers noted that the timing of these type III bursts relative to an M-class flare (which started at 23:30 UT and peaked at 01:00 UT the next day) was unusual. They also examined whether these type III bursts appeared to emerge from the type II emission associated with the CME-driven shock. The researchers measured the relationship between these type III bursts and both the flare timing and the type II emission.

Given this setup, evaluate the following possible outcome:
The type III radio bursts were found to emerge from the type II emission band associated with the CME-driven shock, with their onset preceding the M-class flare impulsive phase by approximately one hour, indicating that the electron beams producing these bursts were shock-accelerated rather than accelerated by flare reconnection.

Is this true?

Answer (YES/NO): YES